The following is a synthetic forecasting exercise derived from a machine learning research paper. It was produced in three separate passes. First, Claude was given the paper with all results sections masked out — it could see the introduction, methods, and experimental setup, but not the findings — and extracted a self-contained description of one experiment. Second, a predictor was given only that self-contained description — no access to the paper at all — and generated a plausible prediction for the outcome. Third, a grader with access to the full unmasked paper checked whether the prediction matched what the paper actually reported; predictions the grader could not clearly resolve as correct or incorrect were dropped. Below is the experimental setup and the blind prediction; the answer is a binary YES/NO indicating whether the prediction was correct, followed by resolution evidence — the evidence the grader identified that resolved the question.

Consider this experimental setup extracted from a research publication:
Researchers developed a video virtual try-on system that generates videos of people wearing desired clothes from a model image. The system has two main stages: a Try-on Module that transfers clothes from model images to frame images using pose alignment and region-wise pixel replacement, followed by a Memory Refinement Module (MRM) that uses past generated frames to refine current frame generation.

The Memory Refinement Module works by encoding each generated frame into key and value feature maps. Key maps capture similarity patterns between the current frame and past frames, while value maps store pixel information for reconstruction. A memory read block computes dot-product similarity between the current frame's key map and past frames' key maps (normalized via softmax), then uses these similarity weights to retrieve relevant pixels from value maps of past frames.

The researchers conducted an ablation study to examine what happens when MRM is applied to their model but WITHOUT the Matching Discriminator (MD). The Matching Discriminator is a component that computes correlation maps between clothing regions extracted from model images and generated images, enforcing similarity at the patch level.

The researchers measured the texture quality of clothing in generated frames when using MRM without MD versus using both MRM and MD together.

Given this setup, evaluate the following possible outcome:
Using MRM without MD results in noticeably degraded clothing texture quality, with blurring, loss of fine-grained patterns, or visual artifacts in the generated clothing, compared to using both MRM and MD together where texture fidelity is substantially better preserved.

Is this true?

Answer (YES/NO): YES